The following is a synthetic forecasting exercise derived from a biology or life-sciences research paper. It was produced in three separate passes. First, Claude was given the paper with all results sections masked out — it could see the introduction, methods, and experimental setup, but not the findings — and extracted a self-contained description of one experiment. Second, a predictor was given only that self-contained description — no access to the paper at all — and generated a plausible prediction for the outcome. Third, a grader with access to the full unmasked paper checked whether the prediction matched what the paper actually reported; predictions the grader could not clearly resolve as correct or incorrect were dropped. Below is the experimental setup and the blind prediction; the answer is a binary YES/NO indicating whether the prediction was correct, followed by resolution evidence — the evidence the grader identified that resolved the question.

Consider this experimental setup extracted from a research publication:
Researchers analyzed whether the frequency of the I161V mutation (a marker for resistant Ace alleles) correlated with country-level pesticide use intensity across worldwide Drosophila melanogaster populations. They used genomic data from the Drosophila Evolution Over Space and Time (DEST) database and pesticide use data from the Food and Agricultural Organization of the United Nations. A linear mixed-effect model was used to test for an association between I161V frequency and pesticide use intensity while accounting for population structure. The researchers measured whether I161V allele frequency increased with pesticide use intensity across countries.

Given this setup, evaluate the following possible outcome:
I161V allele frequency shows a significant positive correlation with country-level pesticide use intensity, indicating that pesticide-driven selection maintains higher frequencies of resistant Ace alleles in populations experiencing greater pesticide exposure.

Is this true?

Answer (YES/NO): YES